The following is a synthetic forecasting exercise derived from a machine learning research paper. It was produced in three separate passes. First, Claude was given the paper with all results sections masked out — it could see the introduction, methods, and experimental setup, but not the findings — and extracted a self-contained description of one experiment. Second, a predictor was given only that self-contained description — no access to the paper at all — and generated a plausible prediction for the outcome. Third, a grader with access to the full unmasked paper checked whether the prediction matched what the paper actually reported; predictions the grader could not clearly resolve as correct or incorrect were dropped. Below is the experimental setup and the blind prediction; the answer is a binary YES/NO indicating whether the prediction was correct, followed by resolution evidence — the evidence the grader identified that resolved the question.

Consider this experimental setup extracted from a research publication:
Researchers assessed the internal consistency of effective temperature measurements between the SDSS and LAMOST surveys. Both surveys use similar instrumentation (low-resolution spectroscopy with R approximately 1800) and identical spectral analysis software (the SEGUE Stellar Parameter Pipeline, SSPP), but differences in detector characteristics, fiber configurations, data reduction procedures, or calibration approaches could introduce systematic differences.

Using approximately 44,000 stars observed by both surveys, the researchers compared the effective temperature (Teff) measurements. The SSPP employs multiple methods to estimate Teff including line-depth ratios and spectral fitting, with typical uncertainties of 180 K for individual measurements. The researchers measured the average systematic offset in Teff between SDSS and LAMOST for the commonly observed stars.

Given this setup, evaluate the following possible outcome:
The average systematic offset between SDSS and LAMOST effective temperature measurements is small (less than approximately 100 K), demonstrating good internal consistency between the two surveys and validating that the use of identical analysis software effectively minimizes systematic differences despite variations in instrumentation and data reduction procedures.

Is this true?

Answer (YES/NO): YES